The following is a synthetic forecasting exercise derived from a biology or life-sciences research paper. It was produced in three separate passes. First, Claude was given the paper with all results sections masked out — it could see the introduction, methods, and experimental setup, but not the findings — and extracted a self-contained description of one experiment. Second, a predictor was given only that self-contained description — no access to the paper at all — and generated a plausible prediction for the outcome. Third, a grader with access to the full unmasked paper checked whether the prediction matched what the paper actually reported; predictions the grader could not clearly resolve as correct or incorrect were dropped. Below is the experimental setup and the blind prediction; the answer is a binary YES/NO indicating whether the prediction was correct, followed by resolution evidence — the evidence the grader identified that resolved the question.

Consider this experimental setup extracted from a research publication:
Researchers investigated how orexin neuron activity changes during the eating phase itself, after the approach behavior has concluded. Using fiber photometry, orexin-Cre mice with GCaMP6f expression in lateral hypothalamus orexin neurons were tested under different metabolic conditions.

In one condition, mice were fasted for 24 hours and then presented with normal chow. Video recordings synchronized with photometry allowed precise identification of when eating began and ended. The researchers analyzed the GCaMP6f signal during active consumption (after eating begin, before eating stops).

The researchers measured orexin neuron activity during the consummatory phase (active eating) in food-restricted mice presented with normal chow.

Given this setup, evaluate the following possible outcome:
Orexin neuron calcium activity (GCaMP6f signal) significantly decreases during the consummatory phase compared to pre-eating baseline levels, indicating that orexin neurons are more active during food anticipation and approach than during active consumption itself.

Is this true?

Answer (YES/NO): NO